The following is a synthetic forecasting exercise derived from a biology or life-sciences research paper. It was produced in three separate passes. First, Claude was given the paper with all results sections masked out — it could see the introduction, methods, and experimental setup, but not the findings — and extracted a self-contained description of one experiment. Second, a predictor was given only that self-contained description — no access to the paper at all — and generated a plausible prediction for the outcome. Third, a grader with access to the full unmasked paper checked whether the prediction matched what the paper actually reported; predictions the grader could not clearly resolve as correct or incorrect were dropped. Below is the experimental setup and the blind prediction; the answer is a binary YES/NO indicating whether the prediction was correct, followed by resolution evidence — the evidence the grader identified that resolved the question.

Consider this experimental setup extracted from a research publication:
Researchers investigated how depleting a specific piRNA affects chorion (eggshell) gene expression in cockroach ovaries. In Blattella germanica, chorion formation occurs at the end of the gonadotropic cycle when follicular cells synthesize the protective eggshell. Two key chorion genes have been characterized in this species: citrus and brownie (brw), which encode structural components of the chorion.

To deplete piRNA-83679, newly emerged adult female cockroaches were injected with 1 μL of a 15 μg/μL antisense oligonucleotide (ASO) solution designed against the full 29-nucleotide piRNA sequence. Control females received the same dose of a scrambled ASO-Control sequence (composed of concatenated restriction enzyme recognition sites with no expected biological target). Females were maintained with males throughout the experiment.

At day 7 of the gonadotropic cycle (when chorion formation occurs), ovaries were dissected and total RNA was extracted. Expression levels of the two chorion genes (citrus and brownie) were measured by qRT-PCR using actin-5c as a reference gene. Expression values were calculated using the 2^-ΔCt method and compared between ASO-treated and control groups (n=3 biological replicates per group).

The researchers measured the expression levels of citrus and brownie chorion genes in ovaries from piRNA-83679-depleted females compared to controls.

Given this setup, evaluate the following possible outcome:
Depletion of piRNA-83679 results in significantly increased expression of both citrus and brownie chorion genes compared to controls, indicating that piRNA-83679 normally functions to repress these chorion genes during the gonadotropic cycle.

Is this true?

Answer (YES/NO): NO